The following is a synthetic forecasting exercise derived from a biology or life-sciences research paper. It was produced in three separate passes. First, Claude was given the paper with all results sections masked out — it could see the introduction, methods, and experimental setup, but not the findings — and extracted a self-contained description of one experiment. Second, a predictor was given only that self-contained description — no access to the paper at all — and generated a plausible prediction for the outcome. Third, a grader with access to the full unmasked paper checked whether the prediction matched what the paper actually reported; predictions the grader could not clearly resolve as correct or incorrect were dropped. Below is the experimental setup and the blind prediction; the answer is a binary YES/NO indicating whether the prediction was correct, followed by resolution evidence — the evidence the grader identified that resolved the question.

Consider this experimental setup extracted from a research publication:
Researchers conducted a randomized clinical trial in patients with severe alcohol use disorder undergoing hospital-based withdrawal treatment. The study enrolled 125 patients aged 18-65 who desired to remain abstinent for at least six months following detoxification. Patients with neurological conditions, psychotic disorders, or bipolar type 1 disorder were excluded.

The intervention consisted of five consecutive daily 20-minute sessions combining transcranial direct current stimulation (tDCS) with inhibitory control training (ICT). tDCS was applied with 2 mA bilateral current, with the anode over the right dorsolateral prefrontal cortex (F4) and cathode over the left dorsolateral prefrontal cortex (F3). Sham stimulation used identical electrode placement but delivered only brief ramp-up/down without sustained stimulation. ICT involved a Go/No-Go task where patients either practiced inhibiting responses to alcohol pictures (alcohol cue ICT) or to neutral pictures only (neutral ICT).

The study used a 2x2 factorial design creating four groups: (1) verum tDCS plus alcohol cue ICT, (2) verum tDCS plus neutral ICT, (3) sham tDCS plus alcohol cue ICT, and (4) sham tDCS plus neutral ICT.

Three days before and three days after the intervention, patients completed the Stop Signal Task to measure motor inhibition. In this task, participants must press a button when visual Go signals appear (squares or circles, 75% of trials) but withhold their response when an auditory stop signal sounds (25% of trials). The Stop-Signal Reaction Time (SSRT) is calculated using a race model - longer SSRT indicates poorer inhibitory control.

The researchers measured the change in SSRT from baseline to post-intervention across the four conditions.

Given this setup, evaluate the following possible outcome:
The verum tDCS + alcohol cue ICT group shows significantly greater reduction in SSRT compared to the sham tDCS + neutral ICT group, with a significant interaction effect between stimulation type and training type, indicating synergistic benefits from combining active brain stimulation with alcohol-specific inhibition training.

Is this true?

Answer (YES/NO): NO